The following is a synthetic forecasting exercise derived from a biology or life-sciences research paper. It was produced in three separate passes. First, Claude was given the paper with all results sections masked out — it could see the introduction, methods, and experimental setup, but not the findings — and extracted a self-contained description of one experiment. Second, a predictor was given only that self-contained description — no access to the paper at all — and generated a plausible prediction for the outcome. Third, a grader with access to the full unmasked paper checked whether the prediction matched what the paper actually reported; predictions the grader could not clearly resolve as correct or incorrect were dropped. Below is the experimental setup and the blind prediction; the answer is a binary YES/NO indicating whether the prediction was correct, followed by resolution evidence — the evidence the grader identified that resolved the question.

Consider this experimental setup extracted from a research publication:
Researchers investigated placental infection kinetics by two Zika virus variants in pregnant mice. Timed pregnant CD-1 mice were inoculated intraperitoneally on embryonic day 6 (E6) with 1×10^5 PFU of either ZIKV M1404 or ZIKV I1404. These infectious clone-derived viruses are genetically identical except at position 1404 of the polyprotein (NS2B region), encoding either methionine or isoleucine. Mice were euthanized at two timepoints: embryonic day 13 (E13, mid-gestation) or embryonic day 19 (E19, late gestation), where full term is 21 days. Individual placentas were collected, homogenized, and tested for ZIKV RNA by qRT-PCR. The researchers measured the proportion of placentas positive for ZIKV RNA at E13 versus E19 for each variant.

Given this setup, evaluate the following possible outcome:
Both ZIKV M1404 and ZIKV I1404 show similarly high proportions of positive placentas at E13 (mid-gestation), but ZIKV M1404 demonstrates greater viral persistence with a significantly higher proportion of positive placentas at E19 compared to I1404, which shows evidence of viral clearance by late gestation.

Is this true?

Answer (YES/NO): NO